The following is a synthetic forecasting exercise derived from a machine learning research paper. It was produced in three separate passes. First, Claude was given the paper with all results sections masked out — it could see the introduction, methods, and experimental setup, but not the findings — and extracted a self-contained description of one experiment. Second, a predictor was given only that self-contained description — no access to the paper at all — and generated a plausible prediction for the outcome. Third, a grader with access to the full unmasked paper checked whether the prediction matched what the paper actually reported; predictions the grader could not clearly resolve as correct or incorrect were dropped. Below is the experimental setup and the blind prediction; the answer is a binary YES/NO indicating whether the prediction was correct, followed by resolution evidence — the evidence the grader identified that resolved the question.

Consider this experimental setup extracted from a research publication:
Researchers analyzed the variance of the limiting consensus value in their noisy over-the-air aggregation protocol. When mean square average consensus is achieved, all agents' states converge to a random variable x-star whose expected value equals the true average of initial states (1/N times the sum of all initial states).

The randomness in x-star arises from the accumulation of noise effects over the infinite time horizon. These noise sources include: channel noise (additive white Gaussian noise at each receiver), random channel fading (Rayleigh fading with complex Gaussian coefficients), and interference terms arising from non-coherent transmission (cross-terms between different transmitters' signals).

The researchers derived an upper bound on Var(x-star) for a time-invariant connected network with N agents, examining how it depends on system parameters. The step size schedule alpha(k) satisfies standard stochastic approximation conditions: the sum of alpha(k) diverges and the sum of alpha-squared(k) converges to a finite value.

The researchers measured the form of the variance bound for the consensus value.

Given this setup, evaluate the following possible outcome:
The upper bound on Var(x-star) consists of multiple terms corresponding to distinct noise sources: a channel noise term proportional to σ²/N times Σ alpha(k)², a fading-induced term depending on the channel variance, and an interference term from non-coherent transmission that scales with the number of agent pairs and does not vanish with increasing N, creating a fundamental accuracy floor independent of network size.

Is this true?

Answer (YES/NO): NO